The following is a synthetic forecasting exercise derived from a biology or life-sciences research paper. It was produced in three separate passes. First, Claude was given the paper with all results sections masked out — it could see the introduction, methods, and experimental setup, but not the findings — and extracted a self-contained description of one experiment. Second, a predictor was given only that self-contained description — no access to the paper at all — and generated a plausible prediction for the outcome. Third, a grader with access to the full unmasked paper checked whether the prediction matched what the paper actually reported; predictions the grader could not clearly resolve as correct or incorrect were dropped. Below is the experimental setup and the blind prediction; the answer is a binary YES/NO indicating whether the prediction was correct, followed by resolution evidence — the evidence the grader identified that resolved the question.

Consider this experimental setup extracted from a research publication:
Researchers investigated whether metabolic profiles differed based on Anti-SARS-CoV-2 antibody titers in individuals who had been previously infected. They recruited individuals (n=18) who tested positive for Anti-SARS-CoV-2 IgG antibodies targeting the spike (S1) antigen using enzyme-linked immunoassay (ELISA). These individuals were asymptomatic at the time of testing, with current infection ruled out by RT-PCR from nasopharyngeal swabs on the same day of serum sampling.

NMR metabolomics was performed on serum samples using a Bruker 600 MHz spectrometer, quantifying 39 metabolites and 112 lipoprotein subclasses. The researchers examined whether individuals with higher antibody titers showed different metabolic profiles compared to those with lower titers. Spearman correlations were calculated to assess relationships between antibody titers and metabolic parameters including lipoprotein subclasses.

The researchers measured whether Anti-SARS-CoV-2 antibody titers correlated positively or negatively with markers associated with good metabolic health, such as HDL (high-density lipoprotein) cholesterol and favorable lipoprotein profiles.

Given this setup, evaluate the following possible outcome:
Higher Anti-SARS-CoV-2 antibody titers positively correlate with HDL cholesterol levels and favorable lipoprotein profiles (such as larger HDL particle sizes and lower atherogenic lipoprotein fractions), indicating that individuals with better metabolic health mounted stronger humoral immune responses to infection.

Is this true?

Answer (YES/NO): NO